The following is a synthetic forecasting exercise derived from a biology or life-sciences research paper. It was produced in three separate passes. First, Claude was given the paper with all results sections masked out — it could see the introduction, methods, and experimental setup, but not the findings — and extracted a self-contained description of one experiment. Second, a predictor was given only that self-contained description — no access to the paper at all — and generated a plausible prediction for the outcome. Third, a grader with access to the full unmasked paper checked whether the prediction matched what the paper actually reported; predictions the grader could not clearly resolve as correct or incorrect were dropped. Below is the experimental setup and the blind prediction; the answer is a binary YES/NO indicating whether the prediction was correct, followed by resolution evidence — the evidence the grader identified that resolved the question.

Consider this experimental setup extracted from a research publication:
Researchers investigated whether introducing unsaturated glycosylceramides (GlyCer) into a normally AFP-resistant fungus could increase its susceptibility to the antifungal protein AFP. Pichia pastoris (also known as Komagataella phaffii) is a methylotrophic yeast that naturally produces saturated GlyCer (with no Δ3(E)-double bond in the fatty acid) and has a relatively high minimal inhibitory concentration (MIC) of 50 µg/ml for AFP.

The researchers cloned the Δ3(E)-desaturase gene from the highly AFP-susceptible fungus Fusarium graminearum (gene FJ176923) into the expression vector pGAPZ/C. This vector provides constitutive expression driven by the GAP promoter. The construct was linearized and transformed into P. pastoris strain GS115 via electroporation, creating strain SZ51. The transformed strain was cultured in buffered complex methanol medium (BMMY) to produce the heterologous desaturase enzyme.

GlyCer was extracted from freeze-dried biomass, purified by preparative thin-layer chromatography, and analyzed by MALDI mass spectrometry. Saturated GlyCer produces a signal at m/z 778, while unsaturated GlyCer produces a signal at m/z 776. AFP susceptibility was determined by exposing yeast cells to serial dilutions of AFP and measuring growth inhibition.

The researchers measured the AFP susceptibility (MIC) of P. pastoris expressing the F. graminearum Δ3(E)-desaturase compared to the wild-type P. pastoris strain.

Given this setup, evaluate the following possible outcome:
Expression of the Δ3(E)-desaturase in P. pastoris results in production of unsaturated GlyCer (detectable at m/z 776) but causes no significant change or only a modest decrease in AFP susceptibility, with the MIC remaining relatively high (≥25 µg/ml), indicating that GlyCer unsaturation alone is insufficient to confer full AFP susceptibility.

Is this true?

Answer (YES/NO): YES